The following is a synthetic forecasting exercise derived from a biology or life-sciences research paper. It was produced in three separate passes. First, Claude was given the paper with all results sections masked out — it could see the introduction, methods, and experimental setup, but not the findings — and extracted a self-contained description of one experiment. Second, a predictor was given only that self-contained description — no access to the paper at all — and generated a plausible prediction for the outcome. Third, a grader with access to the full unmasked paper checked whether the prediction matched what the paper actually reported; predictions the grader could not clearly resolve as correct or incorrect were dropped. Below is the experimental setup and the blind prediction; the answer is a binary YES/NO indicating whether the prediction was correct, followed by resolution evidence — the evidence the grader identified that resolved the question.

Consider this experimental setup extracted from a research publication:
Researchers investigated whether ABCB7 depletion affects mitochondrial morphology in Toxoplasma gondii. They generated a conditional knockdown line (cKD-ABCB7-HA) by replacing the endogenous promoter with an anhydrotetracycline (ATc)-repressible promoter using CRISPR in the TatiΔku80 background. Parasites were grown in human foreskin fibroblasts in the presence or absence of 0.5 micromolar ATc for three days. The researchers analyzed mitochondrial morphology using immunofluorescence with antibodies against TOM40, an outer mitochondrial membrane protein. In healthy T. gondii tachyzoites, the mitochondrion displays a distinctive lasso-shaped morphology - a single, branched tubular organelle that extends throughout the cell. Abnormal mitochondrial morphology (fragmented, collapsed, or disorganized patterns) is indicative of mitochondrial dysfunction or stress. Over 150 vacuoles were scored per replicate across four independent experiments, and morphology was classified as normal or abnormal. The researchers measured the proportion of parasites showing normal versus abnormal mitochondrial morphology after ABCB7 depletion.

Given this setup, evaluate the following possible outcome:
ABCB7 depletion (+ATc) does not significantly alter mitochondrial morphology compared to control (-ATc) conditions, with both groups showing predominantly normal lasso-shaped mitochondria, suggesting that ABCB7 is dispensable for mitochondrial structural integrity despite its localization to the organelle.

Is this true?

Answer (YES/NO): YES